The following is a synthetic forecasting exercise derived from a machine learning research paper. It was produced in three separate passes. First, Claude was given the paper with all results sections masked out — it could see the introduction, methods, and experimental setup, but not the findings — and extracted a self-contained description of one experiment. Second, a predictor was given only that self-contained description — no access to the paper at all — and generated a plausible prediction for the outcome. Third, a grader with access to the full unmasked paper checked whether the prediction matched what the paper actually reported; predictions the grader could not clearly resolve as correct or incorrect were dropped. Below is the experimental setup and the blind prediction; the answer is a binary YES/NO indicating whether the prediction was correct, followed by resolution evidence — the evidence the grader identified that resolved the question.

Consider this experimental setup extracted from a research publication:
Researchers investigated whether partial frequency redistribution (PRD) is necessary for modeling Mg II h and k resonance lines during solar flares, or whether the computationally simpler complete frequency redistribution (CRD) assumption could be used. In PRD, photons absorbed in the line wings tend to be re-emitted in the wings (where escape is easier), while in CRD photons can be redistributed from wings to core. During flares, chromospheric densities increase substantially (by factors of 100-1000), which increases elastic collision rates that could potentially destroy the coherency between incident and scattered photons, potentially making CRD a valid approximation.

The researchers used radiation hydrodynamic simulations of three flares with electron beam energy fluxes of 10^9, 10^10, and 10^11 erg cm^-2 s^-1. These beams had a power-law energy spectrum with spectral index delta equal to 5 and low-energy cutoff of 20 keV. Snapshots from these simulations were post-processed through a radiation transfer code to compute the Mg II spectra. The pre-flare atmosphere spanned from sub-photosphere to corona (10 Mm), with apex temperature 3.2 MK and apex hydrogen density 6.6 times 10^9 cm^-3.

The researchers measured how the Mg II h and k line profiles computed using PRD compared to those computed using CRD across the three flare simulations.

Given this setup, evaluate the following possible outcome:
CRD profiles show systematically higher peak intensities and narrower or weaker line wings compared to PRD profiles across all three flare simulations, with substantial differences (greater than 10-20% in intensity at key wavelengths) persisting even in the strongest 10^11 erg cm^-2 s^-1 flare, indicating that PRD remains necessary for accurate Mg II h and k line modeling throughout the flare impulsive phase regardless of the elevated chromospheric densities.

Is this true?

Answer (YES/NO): NO